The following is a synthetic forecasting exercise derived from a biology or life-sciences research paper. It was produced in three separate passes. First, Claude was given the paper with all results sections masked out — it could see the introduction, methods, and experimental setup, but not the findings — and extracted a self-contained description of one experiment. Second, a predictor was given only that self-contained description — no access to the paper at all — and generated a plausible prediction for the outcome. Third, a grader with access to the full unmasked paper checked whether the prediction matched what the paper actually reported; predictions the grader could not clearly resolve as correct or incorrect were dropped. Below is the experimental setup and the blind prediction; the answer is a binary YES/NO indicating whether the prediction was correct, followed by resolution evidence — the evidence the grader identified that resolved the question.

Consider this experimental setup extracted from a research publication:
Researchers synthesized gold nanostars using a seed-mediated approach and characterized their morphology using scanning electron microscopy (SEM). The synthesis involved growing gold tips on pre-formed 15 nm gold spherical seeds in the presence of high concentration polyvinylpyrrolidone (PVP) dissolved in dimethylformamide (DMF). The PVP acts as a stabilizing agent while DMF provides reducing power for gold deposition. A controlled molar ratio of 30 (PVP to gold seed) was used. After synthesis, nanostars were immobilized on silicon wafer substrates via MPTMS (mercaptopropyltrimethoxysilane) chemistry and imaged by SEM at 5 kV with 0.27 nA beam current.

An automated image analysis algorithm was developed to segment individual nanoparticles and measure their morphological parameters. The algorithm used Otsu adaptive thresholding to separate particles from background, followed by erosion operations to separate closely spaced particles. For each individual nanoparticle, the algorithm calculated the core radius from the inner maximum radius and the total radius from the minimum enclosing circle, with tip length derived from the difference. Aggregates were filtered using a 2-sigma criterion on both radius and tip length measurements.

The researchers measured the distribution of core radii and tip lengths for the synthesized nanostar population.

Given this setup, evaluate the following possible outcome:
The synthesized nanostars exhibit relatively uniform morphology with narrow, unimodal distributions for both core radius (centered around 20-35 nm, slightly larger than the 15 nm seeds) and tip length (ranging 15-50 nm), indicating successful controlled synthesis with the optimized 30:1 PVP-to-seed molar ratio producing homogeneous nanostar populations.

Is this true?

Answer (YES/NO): NO